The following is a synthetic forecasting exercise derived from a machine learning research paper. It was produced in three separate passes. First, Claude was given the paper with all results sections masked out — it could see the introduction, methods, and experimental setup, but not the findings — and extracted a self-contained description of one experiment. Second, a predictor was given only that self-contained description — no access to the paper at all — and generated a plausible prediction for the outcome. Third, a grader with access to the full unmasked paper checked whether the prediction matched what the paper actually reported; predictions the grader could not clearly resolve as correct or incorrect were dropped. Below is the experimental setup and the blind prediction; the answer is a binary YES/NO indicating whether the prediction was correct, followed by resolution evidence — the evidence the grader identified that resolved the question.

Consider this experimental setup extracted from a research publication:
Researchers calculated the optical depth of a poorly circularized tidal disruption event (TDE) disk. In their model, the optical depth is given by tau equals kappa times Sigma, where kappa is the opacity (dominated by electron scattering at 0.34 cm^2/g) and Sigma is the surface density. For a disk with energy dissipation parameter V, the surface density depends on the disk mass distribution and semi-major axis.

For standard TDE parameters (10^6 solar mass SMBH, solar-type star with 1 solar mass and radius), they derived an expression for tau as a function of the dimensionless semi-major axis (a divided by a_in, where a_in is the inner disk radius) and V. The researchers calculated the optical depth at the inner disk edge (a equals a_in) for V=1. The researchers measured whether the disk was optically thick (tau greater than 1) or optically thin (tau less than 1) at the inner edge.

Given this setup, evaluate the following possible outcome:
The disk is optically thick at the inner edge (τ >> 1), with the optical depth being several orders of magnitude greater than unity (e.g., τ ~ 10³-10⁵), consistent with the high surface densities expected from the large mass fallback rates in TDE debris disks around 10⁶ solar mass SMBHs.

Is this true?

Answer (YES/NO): YES